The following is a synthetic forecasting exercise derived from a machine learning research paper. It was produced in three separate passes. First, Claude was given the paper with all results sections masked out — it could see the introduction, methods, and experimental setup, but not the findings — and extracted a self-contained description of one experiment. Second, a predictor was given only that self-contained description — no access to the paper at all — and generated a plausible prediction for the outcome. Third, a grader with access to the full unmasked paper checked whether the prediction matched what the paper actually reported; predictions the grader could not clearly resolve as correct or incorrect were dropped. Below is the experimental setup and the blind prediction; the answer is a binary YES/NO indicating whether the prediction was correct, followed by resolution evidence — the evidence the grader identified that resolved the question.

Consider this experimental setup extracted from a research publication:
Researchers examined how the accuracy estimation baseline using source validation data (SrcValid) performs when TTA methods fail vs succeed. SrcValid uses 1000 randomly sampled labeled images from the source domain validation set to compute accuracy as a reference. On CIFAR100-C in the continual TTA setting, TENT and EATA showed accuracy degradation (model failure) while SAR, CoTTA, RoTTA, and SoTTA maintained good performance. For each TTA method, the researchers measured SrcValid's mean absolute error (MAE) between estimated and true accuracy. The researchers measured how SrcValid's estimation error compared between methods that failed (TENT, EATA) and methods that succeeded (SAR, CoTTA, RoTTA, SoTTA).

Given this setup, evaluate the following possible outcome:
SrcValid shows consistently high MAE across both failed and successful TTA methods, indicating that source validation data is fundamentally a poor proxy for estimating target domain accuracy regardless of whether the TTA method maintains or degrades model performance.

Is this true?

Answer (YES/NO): NO